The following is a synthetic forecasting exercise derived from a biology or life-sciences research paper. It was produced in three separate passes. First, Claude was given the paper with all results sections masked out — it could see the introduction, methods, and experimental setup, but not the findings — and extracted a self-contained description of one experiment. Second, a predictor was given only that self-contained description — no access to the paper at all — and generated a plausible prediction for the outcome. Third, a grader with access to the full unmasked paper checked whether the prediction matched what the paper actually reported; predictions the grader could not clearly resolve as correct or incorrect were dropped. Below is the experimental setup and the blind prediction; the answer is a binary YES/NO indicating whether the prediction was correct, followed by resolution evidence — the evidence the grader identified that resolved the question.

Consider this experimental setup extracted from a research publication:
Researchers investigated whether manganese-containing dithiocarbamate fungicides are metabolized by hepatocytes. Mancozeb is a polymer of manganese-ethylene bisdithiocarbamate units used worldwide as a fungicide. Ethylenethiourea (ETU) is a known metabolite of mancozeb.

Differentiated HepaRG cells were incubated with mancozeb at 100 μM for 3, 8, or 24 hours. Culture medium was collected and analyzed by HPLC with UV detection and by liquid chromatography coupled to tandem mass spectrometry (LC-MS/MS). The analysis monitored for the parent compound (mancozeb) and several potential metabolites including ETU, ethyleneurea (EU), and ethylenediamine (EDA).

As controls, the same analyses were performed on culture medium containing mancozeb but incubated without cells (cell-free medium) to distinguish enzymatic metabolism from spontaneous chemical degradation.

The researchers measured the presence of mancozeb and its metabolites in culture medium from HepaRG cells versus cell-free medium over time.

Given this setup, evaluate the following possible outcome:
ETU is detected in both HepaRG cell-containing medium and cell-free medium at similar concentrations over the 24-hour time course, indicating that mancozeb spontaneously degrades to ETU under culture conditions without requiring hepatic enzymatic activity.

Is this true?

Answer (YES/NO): NO